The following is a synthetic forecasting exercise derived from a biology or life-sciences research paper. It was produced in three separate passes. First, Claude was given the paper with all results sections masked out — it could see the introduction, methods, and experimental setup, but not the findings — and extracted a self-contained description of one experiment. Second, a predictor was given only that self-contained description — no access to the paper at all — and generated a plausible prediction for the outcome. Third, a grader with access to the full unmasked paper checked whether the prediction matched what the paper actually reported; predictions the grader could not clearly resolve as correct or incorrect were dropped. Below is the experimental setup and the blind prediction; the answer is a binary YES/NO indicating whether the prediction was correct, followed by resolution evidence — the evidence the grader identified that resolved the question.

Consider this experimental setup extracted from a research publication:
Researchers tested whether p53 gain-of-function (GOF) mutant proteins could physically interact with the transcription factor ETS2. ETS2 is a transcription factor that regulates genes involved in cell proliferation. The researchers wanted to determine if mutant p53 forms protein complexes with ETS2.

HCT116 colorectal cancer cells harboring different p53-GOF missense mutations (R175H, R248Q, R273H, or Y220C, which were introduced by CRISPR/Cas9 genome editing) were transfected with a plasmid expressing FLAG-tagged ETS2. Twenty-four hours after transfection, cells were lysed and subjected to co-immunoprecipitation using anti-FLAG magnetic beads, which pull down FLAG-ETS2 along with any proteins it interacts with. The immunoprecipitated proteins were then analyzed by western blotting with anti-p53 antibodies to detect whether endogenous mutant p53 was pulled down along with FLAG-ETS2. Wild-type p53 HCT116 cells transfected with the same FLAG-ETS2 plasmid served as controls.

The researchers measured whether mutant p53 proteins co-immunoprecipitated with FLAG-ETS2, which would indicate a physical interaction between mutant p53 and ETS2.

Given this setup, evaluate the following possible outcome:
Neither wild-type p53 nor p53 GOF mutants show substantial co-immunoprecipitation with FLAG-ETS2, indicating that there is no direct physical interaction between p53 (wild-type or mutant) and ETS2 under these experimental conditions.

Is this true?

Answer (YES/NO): NO